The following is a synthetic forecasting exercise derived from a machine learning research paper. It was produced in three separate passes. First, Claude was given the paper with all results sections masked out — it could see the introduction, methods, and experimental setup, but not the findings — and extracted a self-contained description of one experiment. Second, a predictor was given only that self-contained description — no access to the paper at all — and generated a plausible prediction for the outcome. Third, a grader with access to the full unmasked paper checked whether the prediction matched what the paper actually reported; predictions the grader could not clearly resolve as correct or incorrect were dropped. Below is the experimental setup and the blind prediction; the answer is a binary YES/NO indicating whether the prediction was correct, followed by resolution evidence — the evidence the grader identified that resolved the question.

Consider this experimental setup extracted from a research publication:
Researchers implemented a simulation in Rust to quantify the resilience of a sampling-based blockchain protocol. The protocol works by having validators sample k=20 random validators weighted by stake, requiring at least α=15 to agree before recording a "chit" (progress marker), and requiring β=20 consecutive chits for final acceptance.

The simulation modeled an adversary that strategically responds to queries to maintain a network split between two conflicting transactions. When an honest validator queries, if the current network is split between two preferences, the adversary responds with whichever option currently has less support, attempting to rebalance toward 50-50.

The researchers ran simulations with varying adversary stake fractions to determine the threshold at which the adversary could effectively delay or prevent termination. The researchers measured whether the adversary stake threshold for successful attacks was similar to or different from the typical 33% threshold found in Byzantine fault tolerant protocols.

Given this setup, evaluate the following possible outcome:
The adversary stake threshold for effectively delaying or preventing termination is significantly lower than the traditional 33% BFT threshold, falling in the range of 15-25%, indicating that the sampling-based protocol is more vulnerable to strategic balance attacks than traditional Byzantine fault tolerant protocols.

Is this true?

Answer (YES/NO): NO